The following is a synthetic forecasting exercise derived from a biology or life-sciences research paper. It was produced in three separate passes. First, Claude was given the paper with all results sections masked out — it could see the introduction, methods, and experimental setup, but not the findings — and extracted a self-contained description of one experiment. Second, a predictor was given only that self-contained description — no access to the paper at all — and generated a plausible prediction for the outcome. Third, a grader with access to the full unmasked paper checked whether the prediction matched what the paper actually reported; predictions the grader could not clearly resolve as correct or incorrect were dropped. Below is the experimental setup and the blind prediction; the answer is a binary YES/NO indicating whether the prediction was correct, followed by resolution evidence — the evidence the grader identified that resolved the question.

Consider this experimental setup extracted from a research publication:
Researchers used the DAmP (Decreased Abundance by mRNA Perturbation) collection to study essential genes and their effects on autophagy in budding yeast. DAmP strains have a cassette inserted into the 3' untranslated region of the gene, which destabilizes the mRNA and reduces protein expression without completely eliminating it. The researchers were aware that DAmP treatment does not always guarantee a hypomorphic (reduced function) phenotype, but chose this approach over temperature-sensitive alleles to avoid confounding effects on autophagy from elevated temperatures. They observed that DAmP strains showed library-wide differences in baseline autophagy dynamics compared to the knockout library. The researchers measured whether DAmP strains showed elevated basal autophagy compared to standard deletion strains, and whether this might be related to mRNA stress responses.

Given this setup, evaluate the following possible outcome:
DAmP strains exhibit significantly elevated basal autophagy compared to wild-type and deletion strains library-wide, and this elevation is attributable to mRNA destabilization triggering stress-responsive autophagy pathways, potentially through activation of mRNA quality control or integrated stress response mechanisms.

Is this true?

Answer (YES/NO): YES